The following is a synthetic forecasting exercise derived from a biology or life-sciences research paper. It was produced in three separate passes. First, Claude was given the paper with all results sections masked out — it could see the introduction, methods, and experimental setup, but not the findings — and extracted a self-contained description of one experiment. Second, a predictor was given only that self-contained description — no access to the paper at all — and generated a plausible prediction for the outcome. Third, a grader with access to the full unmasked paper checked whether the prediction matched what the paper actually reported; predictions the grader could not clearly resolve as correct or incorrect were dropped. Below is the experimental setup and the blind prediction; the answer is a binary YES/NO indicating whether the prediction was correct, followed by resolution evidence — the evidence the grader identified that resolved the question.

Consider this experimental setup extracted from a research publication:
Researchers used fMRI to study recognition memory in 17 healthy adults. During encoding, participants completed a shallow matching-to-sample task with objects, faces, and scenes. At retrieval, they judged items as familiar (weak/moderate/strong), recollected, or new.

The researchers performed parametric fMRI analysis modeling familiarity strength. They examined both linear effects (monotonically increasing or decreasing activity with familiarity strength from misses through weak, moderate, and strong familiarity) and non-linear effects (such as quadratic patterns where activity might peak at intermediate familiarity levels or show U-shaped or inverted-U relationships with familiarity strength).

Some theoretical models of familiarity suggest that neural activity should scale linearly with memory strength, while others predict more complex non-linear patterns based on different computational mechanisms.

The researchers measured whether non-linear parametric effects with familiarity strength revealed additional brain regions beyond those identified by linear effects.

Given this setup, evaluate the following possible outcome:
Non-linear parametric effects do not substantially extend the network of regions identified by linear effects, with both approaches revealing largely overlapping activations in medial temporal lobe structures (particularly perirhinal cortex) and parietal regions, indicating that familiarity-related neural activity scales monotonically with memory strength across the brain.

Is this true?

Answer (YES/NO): YES